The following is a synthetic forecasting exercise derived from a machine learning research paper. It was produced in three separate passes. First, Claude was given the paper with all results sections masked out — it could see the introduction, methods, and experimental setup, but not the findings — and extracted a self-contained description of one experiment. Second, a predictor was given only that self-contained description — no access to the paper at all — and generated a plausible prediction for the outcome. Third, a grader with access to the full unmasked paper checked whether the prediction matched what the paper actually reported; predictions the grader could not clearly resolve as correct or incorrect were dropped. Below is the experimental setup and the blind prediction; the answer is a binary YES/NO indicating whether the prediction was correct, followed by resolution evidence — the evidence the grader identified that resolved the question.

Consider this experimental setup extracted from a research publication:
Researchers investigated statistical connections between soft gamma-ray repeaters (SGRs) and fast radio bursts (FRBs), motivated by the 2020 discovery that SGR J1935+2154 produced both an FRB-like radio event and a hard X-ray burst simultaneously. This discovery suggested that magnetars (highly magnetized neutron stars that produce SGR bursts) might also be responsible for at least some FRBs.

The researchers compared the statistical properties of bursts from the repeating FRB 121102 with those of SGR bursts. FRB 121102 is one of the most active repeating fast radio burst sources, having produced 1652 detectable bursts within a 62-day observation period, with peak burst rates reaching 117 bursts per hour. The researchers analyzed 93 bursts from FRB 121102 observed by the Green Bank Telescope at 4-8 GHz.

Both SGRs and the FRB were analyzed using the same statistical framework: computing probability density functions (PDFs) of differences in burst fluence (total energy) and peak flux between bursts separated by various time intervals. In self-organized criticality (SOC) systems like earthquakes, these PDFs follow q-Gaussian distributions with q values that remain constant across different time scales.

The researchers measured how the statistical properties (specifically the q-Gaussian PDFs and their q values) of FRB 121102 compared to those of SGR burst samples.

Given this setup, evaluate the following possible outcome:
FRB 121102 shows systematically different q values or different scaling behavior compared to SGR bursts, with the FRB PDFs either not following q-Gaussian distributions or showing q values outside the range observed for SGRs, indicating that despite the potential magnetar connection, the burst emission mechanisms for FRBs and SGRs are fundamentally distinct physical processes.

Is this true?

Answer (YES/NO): NO